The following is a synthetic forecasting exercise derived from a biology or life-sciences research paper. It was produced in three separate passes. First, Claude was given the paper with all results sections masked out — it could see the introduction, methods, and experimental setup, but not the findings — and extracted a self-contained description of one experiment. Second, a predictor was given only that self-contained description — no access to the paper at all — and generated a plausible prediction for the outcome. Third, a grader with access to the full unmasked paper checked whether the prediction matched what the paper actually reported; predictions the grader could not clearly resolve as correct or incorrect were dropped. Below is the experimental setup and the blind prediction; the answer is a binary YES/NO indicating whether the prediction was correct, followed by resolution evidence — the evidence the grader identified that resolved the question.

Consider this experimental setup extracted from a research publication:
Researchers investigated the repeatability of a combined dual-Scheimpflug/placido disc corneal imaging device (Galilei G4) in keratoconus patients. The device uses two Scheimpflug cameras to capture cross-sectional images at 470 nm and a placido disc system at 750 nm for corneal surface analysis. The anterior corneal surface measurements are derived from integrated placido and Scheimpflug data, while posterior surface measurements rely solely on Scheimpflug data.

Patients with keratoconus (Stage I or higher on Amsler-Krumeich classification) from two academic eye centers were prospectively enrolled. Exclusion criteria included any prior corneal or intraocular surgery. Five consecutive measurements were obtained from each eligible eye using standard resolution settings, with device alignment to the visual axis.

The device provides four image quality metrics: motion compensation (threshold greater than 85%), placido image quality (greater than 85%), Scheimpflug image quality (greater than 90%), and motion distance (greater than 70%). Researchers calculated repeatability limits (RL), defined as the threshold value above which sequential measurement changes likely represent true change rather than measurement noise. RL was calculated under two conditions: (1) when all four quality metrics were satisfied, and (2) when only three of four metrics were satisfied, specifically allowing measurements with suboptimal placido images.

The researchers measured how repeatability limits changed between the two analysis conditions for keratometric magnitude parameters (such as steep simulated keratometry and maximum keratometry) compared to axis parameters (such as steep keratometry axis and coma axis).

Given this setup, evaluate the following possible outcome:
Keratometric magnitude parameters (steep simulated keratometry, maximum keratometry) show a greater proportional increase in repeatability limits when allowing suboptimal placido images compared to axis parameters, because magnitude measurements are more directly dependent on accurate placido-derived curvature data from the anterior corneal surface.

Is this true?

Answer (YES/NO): YES